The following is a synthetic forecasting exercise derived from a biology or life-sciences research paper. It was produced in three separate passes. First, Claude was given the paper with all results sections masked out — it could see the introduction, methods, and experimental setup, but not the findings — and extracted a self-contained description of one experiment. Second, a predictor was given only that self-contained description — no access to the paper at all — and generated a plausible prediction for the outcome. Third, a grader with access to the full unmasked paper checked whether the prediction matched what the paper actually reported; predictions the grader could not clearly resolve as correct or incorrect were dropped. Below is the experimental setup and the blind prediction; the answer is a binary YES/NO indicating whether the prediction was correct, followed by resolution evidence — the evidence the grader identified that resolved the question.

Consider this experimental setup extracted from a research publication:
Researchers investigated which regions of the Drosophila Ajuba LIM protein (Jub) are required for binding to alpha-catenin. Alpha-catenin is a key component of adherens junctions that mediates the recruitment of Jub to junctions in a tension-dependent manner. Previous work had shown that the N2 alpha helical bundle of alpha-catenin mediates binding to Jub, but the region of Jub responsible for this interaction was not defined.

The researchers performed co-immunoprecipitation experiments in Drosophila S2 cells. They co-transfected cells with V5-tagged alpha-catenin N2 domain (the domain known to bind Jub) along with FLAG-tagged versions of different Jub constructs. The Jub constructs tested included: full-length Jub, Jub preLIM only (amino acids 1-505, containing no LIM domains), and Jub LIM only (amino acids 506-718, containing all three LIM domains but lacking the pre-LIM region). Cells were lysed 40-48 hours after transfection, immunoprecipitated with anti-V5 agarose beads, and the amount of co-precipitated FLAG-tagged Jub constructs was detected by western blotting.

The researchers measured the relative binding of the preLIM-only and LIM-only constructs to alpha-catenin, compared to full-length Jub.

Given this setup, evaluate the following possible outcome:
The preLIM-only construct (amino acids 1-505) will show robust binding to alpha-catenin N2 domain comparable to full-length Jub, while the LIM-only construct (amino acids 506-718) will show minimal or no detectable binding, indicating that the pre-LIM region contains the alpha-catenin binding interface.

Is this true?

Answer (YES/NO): NO